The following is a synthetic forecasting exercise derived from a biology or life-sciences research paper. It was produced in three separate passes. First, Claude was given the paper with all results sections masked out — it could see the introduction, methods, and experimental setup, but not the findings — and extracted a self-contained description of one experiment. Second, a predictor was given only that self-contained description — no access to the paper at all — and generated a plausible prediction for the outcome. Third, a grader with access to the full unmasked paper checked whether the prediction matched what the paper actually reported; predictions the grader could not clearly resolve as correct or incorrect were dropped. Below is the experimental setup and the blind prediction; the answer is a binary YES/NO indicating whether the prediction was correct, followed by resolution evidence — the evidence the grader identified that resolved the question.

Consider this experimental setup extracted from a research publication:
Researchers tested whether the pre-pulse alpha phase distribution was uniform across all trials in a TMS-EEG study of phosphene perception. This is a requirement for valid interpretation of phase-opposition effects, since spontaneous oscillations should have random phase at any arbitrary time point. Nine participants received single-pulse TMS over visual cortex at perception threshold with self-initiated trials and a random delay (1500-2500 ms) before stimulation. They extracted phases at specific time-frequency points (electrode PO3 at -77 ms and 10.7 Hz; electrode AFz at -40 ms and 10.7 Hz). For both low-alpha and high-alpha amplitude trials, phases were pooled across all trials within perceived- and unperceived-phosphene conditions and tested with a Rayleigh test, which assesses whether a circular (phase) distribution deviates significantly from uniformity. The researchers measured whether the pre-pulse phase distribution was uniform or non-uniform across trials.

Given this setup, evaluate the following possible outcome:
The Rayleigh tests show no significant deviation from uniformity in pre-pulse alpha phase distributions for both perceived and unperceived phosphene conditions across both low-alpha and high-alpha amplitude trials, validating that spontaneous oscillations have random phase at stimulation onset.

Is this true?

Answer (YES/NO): YES